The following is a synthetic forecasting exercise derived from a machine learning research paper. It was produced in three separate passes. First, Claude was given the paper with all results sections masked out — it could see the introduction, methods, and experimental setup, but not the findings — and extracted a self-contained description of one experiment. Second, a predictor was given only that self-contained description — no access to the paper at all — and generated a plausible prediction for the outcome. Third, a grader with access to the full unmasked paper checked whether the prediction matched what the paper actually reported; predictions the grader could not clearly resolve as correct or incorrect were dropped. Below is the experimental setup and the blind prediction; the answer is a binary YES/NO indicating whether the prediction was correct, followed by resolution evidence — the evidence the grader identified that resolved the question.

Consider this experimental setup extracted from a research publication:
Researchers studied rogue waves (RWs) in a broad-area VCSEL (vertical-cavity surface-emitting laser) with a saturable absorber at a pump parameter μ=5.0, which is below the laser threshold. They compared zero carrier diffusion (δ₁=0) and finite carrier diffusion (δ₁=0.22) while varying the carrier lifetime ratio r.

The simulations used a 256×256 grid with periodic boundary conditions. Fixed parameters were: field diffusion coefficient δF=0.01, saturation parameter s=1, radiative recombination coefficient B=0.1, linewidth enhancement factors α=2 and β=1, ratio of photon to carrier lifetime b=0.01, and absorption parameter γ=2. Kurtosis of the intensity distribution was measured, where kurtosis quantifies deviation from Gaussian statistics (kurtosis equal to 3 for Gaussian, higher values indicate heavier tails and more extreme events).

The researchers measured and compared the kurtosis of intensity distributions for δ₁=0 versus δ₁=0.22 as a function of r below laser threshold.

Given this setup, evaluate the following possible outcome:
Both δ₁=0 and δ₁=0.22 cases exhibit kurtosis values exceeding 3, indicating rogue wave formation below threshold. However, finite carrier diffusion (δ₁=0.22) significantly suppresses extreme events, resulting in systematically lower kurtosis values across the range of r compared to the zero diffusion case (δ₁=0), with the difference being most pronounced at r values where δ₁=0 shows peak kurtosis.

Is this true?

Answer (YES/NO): NO